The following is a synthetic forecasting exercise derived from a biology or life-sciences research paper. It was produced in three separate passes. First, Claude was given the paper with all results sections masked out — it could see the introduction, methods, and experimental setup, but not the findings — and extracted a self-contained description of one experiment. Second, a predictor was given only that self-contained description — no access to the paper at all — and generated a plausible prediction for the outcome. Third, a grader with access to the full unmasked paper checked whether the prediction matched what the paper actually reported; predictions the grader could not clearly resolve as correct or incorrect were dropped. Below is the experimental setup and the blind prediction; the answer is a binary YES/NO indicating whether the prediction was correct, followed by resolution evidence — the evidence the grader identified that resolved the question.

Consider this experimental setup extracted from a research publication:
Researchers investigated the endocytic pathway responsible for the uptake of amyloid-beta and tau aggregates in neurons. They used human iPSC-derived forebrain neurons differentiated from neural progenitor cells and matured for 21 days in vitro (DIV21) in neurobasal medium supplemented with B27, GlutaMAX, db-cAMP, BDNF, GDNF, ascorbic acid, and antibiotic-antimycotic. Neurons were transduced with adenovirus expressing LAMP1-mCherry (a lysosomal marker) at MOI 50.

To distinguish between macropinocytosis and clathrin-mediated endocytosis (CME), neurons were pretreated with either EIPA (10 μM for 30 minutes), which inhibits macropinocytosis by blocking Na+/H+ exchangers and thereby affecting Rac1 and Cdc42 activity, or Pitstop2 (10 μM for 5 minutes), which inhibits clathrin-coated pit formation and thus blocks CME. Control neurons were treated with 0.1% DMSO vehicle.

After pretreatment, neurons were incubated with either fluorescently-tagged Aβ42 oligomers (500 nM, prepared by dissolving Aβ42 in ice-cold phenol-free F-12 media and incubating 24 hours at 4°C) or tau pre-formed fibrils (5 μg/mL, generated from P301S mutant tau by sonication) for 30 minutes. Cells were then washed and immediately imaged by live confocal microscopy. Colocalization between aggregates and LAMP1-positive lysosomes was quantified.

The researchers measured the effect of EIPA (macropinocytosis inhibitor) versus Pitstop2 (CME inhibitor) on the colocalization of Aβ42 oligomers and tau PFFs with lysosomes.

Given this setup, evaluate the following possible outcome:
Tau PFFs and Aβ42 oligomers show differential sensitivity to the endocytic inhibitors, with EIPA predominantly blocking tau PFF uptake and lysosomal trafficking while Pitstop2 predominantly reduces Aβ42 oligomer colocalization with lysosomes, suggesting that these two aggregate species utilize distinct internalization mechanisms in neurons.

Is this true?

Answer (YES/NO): NO